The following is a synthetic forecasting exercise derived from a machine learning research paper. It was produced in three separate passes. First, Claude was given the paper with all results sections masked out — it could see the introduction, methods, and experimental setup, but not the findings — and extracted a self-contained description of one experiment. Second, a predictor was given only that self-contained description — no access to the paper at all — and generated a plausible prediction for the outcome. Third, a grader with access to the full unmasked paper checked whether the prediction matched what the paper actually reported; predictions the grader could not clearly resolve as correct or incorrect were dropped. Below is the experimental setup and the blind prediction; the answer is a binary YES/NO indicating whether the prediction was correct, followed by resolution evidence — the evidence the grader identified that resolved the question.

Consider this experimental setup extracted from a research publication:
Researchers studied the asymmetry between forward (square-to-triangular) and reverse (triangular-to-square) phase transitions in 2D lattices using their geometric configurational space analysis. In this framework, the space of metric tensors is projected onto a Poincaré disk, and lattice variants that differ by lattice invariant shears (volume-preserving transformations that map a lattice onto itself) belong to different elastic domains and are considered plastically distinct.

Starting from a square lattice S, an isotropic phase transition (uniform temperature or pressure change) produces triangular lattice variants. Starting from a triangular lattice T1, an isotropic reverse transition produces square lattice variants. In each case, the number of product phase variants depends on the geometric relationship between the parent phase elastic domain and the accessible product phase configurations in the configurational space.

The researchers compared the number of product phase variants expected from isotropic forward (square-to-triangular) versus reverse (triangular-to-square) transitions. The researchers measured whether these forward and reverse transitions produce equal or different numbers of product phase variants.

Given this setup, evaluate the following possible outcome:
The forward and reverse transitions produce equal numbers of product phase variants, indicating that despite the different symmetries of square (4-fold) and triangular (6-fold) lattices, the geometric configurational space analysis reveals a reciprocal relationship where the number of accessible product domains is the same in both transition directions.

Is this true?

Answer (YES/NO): NO